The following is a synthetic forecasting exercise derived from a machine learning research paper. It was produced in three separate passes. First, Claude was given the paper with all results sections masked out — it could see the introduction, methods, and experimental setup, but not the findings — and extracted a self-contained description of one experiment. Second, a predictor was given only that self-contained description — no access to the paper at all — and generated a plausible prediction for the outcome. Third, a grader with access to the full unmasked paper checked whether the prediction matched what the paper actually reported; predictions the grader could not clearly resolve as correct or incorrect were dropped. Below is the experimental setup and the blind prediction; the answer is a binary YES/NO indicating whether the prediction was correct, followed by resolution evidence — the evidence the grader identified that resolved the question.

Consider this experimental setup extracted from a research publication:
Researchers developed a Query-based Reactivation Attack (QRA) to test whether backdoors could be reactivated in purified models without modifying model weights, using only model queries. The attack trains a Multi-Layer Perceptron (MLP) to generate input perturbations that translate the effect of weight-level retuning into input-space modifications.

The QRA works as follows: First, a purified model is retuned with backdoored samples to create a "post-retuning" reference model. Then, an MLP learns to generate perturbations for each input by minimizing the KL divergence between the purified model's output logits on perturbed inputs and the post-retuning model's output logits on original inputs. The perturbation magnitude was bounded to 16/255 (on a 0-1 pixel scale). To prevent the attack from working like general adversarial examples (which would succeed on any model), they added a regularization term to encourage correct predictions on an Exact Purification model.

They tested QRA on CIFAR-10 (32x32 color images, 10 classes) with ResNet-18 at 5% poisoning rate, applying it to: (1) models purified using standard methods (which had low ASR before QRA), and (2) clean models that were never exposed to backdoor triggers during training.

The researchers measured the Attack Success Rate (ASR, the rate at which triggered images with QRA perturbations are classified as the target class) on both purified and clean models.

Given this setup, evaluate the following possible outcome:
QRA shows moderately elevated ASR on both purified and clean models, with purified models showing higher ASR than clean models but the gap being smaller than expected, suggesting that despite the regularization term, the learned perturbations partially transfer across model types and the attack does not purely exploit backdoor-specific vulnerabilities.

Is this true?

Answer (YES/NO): NO